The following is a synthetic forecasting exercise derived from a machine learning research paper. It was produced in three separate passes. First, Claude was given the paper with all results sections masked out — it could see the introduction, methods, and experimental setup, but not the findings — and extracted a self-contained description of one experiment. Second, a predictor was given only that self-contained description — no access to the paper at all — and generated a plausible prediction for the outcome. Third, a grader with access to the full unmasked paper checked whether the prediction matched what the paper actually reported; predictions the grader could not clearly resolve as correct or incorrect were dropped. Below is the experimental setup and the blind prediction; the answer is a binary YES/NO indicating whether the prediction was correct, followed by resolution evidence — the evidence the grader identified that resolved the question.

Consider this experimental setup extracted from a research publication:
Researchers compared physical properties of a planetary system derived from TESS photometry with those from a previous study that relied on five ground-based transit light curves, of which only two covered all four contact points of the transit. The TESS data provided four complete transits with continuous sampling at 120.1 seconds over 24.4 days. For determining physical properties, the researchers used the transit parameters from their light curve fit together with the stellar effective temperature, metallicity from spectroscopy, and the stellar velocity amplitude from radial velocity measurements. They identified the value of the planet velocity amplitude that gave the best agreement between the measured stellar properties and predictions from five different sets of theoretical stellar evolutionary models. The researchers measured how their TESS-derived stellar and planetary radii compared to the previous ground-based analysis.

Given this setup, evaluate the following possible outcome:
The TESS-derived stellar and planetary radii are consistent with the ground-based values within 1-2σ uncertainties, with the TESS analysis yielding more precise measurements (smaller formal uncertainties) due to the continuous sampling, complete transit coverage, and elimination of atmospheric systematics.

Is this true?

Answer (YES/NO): NO